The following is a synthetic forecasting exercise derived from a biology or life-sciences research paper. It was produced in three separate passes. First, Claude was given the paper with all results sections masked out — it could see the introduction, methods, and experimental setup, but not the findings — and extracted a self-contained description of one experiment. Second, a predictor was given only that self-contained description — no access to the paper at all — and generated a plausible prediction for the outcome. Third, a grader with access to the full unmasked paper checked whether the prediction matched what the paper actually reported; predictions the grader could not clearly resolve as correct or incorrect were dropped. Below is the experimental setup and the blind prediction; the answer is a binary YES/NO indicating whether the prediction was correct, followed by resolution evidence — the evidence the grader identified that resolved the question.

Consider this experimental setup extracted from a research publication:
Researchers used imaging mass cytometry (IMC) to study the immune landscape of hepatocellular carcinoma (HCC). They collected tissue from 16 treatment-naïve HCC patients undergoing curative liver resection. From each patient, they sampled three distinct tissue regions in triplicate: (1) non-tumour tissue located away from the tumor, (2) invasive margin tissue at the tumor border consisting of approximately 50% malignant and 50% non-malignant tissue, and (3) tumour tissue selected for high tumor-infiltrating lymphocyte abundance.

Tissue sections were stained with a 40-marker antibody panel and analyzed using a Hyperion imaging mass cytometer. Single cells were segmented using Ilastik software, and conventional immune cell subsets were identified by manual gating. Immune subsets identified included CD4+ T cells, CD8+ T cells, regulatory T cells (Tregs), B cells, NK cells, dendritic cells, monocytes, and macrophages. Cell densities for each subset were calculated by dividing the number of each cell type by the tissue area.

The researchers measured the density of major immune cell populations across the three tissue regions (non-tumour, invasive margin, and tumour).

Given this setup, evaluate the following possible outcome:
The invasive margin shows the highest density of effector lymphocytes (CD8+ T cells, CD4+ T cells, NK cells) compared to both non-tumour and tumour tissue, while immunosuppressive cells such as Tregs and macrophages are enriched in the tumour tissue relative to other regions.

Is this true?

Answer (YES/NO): NO